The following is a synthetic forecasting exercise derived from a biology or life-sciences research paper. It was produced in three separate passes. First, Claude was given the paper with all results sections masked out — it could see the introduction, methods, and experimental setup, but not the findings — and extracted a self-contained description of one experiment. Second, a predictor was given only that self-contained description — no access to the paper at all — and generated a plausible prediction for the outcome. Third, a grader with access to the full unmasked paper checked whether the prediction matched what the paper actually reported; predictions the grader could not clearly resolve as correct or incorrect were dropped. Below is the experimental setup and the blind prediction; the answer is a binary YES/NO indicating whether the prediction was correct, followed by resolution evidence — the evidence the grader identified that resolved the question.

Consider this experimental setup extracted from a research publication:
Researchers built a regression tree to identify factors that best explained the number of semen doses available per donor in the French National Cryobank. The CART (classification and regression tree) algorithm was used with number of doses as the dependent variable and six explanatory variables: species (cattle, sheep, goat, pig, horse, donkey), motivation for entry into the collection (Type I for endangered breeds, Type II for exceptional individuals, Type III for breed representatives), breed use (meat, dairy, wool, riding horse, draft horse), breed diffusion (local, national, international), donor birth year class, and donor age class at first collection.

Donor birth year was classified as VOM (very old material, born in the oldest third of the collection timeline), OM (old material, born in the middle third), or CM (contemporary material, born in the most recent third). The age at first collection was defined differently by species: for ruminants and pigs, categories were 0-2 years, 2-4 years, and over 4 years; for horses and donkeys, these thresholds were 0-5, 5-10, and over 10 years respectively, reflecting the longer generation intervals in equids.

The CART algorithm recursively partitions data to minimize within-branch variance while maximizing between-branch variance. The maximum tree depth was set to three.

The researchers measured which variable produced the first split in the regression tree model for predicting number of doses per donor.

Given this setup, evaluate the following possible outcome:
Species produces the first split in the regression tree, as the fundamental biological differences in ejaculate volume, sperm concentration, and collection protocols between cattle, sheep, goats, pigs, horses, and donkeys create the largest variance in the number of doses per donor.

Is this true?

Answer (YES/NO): YES